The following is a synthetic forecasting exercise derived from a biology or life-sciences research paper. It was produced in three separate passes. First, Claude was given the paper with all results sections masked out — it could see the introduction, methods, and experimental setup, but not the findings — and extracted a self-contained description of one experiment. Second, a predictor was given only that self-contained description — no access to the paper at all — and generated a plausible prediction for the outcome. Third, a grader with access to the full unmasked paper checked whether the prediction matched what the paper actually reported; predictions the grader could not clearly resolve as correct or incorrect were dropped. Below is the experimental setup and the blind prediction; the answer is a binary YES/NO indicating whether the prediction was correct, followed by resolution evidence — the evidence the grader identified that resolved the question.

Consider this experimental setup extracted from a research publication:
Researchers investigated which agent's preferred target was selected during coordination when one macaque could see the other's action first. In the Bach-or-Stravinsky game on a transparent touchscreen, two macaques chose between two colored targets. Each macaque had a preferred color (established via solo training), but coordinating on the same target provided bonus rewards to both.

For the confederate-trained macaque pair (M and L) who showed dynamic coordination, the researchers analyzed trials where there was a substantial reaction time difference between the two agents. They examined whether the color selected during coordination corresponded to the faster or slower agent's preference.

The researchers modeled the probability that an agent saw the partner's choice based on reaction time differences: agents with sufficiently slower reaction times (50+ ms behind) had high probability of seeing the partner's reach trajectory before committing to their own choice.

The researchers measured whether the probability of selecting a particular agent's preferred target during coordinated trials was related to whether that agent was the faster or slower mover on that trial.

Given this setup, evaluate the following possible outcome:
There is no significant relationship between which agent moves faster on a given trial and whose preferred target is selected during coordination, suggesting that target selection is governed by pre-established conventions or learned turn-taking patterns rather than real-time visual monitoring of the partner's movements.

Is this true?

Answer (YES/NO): NO